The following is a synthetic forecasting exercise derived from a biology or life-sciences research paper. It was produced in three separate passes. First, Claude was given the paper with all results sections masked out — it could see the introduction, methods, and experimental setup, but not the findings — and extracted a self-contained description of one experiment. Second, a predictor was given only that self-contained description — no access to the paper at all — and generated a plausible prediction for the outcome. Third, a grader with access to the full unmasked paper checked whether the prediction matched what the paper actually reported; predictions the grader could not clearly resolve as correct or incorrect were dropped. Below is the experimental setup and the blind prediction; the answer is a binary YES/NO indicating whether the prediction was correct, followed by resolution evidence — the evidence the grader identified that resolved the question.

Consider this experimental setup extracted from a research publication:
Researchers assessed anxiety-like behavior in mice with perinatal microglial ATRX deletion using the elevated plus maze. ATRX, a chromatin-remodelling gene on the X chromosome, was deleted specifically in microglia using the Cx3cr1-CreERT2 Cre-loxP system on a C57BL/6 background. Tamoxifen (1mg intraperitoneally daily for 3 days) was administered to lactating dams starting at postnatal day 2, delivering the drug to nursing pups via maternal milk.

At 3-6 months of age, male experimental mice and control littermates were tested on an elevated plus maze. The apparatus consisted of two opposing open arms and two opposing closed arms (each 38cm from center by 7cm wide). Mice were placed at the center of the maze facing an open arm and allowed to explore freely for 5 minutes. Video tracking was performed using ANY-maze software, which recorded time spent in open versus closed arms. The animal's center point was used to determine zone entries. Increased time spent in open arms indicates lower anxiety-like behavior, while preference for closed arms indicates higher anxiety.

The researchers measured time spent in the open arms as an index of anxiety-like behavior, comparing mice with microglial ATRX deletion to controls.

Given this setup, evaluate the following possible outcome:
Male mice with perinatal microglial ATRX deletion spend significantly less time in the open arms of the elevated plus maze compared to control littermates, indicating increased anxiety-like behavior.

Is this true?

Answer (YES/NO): NO